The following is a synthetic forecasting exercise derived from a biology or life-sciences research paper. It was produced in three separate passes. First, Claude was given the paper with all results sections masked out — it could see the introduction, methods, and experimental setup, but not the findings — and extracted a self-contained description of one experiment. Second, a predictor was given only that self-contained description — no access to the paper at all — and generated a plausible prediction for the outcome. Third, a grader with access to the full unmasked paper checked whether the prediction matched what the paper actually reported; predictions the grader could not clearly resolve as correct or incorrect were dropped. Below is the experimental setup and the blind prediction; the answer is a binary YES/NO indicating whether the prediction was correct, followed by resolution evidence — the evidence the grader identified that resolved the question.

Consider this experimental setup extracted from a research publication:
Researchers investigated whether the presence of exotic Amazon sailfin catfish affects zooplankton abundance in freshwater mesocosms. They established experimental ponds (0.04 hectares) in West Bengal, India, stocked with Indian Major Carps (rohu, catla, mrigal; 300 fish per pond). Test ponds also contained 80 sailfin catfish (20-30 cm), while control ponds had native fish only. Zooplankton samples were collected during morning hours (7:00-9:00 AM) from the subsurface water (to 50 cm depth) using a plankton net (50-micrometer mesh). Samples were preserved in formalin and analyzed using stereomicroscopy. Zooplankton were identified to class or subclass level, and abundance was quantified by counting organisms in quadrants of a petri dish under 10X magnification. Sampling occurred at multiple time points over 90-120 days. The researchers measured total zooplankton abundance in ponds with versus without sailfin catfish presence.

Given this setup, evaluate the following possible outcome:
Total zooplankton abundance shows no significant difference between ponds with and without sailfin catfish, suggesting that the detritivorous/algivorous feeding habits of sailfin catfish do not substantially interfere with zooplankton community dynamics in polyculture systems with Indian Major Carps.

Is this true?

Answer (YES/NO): YES